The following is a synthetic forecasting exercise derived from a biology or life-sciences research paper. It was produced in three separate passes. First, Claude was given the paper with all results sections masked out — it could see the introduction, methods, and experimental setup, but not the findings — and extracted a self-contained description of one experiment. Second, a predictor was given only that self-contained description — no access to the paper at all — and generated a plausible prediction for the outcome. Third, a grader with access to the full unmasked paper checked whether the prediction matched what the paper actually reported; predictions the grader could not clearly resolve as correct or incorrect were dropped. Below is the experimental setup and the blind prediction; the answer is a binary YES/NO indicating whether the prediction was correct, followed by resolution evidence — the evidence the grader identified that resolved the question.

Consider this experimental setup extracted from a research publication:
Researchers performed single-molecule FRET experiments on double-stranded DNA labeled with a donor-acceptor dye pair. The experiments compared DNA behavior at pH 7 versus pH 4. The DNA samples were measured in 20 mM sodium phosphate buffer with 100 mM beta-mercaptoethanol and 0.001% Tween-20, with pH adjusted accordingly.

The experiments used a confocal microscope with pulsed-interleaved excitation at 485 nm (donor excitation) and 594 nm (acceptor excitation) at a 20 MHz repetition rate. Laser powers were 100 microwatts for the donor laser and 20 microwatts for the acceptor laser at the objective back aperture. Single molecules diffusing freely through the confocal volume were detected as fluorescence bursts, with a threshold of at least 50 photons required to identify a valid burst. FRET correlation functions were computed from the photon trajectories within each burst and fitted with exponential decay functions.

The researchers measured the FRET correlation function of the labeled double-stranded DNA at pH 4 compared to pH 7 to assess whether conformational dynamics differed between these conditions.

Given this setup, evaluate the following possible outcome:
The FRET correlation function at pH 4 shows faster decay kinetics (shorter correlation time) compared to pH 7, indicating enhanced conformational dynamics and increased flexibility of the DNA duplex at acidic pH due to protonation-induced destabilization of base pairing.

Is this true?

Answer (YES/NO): YES